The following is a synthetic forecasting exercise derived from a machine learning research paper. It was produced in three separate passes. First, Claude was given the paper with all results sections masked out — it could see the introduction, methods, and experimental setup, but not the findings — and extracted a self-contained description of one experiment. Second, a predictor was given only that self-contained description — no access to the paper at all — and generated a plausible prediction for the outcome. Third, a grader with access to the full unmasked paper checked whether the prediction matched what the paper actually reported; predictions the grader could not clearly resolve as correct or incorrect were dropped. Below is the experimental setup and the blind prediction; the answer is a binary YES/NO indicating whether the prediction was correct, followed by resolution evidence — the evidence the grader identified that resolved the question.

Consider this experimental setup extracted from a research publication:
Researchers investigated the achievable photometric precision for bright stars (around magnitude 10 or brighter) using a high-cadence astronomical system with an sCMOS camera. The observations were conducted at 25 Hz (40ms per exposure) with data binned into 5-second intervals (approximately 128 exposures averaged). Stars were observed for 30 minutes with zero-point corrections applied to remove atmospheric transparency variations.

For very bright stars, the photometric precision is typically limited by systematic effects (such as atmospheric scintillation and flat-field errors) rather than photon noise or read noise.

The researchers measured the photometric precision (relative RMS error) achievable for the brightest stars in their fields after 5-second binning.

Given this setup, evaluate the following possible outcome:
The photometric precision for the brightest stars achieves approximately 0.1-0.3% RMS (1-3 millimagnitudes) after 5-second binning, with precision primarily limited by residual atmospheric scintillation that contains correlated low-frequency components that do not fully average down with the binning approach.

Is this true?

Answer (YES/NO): NO